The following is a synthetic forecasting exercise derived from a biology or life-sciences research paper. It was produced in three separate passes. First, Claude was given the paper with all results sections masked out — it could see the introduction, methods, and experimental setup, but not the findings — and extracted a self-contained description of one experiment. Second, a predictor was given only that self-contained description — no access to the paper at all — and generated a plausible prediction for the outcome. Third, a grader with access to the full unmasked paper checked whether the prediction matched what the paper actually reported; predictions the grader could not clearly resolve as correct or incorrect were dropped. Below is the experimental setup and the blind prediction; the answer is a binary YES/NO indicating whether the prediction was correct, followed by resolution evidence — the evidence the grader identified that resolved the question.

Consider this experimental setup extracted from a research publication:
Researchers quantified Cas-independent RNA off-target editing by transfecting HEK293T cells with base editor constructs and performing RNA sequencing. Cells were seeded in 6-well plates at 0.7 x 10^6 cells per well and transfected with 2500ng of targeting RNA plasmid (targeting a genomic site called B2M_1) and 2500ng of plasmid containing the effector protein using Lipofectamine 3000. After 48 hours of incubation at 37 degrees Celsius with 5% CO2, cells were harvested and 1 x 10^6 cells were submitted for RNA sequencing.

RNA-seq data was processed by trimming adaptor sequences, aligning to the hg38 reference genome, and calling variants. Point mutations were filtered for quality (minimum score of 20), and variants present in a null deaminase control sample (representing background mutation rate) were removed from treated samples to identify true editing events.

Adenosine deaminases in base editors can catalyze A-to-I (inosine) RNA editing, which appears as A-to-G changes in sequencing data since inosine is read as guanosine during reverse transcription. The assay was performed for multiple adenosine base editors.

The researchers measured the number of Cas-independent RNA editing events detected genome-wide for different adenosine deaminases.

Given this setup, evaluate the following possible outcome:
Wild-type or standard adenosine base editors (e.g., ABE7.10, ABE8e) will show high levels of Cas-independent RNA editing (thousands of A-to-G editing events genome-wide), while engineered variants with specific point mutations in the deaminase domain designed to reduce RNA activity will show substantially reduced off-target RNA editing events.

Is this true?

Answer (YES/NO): NO